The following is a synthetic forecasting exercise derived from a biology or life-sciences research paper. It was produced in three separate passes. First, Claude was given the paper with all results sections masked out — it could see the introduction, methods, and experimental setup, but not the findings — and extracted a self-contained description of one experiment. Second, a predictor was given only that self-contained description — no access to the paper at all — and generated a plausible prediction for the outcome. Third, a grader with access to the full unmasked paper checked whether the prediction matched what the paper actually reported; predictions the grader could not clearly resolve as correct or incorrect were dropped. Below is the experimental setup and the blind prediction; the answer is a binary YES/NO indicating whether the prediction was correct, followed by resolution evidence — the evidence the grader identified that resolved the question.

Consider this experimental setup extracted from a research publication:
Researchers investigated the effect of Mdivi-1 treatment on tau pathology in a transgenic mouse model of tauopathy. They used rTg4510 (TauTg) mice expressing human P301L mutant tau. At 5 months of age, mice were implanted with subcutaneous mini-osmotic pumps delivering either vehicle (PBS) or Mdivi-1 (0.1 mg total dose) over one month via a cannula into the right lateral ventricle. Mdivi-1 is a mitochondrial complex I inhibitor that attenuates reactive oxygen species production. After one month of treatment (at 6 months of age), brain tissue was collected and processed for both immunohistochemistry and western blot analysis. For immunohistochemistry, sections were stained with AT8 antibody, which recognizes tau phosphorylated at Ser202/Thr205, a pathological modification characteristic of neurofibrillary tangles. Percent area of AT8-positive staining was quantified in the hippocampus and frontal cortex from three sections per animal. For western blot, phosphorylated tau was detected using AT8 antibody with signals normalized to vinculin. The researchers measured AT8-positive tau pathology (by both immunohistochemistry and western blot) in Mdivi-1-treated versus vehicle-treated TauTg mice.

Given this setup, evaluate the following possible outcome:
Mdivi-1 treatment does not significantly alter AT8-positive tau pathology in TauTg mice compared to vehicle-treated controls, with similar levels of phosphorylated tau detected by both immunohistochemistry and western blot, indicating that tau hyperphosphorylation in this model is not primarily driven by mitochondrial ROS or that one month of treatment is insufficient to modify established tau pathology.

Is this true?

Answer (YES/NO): NO